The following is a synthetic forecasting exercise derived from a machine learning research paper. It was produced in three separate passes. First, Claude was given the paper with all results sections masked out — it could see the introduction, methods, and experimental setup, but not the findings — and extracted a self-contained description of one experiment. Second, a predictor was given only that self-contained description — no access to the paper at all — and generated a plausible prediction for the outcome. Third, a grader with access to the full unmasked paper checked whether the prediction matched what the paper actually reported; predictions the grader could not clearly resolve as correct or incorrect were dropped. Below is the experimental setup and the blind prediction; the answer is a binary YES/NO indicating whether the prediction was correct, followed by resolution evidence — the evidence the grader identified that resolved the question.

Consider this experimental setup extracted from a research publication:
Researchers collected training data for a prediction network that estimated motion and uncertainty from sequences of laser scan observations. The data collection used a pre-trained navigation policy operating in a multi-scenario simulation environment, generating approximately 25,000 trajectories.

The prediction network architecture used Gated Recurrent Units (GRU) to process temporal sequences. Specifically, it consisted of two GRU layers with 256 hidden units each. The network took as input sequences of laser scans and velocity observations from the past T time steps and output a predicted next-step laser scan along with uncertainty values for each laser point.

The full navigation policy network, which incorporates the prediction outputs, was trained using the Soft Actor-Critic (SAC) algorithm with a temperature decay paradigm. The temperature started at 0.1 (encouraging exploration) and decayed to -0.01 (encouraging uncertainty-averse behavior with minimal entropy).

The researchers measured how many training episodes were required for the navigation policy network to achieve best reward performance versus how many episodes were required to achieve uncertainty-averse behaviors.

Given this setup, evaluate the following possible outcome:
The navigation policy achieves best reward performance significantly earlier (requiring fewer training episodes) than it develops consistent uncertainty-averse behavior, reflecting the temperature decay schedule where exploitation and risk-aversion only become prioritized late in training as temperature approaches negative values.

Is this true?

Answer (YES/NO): YES